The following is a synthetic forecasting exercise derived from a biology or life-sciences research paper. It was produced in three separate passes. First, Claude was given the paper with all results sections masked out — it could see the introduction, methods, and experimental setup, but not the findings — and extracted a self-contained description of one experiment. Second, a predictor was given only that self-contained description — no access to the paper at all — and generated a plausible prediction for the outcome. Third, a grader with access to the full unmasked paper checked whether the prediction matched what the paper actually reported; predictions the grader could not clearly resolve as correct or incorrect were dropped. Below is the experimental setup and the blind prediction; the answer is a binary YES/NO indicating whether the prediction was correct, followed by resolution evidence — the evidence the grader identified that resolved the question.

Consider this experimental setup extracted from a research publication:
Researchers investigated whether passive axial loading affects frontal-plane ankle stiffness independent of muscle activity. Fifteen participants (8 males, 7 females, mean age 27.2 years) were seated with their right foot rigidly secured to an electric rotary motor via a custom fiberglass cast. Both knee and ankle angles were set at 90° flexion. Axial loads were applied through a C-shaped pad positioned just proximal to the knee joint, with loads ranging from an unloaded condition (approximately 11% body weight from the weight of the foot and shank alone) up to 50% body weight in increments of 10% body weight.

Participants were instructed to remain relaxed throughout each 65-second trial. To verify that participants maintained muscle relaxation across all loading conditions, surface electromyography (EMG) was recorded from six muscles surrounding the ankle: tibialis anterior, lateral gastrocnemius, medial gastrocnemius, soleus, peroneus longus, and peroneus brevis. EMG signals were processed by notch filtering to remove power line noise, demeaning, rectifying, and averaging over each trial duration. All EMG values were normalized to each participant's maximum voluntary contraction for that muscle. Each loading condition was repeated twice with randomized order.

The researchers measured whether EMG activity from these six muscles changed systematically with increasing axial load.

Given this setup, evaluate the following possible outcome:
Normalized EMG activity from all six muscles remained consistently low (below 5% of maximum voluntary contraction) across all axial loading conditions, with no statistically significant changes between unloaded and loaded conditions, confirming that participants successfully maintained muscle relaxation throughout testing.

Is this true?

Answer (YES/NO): YES